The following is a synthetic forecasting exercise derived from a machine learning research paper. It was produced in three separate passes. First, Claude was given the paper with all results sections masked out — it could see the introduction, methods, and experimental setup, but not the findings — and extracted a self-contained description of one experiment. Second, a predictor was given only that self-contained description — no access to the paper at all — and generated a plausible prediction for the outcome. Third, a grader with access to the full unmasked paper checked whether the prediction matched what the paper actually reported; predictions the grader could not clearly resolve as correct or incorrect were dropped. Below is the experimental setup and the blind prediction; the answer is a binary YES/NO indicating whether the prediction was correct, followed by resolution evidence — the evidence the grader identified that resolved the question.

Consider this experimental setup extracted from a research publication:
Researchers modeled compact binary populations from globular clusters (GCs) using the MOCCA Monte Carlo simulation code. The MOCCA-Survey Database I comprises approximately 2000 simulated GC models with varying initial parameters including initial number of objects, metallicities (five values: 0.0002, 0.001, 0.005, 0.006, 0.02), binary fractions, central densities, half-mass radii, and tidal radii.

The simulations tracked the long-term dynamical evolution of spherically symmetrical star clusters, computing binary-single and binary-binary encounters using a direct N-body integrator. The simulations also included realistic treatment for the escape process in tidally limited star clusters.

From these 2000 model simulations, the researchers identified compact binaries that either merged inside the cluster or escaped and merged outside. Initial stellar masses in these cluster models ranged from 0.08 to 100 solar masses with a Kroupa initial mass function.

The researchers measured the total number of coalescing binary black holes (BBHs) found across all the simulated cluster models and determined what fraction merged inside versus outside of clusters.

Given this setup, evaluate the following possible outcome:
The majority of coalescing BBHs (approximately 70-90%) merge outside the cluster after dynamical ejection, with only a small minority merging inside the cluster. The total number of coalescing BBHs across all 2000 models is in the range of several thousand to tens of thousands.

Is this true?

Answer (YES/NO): YES